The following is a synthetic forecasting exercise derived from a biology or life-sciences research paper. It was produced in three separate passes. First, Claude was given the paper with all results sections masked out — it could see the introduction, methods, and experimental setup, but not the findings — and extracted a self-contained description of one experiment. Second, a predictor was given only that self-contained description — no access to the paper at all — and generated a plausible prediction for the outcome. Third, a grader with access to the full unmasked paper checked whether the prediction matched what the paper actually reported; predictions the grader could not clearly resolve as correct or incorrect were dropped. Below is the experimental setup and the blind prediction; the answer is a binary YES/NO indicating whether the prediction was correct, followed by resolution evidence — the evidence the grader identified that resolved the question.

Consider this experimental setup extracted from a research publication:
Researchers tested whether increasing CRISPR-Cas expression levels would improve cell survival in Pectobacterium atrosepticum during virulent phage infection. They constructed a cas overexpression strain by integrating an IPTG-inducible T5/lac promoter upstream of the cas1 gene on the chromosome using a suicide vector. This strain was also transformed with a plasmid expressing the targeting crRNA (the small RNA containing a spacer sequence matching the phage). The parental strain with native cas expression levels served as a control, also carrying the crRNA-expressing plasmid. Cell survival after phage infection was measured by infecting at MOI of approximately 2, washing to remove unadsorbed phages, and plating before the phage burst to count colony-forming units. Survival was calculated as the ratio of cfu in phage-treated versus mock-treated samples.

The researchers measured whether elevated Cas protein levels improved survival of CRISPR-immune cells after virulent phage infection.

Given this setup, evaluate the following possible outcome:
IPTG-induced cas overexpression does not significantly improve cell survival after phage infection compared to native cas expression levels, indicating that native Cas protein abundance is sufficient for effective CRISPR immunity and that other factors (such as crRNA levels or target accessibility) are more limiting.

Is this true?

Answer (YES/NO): NO